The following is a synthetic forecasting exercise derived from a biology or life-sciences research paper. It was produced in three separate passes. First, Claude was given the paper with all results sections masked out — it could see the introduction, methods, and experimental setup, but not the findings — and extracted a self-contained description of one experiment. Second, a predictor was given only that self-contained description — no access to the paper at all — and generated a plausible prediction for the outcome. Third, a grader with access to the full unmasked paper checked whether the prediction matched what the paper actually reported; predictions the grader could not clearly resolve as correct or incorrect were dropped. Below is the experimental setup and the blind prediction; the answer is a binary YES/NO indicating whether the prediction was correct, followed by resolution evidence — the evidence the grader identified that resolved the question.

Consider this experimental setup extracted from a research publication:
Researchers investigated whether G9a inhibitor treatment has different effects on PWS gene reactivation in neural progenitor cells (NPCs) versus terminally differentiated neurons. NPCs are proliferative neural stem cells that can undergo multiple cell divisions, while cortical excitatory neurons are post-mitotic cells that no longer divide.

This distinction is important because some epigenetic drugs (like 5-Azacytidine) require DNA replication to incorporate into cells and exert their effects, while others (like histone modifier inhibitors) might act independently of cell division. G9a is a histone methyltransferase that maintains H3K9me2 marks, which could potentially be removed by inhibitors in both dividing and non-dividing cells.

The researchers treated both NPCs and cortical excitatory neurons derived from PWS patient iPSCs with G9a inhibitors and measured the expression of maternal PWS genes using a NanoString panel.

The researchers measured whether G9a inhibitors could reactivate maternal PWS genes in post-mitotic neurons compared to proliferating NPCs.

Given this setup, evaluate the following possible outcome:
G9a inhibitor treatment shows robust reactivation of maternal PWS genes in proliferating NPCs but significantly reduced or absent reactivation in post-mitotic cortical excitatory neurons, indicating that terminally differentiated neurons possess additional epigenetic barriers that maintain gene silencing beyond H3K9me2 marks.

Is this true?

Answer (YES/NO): NO